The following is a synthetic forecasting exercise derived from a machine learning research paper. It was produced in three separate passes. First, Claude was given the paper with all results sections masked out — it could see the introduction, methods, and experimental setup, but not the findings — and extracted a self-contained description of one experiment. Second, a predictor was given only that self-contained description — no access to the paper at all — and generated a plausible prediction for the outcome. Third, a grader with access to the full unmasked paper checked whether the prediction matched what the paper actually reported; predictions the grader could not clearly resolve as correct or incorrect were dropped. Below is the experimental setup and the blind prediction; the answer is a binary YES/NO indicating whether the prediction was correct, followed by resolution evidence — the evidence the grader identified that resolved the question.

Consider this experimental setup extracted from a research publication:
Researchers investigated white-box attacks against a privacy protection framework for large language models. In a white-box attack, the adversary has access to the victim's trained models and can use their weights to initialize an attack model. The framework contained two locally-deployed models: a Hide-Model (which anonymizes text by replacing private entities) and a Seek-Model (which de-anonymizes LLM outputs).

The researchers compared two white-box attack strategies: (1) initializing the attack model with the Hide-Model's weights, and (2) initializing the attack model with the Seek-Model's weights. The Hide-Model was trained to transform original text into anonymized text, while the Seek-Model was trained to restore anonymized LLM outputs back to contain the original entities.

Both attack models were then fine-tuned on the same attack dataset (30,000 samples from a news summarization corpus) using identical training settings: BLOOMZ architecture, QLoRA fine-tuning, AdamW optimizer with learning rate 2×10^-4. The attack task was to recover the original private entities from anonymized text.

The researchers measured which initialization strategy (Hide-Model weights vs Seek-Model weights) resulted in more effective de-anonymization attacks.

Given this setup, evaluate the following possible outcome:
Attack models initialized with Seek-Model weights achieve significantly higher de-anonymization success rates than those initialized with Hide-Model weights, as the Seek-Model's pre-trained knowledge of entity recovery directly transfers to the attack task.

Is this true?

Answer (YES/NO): NO